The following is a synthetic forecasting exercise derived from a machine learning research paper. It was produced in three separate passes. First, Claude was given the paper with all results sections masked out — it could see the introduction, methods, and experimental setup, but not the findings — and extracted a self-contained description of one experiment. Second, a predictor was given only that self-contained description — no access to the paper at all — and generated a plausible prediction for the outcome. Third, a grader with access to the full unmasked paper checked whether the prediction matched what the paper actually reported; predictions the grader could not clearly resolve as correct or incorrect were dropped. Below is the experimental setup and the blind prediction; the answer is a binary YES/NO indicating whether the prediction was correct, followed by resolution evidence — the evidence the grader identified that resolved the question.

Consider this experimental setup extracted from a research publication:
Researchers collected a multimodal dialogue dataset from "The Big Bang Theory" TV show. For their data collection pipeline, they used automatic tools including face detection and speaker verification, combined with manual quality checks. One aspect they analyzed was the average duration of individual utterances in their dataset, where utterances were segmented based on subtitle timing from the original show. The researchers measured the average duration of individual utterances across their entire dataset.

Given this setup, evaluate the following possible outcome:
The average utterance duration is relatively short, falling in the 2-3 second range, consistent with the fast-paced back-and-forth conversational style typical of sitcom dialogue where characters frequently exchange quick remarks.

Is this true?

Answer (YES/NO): YES